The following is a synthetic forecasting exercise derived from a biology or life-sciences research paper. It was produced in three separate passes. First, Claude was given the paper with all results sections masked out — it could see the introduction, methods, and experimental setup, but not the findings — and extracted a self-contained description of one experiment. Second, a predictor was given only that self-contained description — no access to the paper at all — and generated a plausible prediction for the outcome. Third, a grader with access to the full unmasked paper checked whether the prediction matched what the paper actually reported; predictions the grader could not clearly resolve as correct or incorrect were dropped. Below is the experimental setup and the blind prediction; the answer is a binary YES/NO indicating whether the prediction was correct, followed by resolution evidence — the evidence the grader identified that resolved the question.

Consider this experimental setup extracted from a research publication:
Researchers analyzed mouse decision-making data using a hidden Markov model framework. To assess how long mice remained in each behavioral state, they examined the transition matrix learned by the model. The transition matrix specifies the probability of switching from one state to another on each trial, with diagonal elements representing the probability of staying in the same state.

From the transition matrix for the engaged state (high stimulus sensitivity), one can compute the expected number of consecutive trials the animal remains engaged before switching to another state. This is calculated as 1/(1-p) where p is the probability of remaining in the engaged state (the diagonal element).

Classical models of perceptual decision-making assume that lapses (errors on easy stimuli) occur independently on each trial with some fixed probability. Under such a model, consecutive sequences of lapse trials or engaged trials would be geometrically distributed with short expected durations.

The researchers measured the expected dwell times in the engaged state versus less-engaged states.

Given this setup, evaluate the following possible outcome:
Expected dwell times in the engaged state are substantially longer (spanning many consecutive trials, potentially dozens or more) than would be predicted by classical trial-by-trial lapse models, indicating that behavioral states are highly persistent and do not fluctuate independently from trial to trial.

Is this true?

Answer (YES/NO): YES